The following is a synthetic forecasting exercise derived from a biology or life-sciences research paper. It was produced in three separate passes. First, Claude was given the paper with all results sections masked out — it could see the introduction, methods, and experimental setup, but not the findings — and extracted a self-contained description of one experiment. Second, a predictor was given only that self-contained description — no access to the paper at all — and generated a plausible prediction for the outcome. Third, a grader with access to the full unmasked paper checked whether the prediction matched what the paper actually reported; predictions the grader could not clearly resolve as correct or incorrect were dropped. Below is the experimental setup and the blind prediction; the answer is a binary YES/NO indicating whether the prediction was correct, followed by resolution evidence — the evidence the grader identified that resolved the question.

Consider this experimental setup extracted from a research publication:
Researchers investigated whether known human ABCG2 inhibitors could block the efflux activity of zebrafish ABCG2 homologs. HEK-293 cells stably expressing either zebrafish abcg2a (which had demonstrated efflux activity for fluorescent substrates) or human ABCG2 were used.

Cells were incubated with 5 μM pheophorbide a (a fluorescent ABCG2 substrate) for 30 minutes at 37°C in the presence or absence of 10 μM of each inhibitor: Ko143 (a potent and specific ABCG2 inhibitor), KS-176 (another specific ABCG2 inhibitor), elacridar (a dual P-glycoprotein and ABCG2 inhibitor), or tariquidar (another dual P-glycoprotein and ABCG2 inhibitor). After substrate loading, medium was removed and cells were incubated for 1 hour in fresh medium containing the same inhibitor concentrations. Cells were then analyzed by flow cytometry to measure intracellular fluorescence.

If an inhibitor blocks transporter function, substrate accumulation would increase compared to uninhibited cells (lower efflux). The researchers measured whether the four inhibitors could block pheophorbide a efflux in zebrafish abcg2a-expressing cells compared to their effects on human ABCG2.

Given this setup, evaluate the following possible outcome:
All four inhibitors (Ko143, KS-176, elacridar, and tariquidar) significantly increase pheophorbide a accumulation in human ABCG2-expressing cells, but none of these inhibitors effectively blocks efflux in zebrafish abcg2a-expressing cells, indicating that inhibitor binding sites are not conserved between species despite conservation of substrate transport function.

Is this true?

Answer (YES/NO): NO